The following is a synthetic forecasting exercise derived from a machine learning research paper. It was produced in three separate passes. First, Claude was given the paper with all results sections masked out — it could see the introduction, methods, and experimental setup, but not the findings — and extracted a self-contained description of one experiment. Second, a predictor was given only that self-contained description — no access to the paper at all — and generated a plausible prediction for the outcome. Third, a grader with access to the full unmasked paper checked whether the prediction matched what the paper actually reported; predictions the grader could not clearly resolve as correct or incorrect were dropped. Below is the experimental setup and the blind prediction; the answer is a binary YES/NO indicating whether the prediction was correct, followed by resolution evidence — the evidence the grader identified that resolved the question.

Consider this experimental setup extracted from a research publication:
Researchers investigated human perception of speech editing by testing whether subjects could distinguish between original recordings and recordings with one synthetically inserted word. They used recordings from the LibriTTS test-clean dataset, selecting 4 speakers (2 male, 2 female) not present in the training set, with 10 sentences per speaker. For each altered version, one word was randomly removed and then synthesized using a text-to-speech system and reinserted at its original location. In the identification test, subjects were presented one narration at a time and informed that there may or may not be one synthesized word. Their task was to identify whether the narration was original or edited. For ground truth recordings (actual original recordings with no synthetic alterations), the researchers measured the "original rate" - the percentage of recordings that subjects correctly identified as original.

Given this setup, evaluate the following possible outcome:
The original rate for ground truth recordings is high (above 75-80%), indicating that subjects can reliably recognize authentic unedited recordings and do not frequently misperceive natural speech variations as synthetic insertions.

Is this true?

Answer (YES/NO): YES